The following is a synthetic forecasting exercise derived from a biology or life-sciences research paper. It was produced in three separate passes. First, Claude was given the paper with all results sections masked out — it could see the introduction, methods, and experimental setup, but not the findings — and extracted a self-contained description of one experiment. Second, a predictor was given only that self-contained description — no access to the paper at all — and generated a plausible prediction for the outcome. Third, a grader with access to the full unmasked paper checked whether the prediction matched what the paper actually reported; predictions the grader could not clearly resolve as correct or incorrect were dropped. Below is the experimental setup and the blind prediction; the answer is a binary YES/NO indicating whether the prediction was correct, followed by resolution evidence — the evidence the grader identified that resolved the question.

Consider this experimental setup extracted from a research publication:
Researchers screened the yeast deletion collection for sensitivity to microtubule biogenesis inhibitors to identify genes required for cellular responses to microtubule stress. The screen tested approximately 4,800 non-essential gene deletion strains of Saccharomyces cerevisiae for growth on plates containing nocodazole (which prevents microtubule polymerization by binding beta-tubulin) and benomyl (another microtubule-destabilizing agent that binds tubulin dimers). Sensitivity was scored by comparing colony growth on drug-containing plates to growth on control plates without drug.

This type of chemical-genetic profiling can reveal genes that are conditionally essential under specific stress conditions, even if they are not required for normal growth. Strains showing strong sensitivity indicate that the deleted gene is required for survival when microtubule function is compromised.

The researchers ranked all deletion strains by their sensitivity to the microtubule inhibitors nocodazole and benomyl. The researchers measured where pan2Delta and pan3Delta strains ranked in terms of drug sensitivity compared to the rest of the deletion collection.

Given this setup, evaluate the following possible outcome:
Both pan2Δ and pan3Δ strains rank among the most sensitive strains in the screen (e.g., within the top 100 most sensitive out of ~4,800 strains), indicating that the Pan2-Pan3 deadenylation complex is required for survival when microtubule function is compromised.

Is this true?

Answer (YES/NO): YES